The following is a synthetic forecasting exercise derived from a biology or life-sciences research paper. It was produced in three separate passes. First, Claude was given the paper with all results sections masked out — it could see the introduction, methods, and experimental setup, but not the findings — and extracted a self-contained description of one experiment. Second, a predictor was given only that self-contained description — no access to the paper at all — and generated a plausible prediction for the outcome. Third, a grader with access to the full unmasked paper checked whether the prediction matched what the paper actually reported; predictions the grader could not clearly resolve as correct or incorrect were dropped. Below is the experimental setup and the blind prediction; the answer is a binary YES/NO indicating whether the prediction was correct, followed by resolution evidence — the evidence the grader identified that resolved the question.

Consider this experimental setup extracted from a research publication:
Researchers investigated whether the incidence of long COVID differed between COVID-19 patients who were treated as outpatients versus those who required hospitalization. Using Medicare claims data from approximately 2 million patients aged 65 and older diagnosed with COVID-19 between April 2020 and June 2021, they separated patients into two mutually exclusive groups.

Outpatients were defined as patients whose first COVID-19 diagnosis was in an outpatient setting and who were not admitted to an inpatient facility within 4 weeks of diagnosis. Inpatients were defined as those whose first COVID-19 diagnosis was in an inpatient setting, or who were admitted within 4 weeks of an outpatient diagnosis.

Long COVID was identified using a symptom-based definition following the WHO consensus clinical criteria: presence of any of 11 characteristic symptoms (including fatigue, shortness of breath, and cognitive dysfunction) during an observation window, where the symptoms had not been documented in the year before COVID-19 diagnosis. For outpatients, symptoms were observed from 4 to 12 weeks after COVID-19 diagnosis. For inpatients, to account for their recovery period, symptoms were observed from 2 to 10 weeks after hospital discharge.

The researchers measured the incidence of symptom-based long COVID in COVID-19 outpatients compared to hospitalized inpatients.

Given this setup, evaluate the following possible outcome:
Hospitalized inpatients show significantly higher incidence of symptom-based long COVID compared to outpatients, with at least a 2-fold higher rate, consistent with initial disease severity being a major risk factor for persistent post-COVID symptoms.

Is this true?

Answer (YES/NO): NO